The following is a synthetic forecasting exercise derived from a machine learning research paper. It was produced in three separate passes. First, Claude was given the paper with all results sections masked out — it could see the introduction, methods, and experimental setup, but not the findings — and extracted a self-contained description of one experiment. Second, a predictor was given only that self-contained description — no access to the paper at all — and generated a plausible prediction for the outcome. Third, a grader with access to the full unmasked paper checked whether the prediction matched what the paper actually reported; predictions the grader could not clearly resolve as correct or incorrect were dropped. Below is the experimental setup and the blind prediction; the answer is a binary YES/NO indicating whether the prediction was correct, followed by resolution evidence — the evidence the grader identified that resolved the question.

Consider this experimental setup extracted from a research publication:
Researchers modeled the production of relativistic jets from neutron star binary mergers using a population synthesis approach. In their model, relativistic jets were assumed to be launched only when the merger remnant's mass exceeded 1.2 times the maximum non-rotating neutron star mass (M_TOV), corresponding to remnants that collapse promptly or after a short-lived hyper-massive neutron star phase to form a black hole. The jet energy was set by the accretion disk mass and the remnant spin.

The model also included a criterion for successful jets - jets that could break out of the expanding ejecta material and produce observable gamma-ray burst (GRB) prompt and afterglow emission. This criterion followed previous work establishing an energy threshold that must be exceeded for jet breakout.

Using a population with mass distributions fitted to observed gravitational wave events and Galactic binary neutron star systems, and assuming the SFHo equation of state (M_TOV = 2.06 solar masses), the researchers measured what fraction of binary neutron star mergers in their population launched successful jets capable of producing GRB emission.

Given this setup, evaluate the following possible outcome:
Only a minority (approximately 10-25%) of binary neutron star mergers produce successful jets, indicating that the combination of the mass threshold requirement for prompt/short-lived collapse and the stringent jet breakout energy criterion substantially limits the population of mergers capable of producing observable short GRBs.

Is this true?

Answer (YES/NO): NO